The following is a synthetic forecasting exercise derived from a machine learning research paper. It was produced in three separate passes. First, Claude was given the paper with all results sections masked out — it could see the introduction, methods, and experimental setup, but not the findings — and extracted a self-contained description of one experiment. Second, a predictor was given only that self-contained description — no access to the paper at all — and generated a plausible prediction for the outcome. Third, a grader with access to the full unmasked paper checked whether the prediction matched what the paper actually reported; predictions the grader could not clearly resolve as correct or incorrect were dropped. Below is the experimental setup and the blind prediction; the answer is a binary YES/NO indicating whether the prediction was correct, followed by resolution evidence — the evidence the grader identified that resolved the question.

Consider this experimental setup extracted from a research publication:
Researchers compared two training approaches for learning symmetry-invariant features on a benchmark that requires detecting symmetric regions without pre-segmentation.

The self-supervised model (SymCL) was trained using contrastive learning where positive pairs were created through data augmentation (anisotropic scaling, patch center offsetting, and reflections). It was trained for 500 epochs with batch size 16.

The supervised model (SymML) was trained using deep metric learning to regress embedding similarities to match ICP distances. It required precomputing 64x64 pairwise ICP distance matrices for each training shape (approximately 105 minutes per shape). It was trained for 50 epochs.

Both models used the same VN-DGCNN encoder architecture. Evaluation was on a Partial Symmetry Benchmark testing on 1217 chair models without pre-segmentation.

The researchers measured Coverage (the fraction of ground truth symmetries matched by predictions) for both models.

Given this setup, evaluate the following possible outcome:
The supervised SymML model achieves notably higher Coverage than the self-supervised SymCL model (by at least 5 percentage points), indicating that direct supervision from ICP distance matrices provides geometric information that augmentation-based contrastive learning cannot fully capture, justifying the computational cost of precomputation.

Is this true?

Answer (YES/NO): NO